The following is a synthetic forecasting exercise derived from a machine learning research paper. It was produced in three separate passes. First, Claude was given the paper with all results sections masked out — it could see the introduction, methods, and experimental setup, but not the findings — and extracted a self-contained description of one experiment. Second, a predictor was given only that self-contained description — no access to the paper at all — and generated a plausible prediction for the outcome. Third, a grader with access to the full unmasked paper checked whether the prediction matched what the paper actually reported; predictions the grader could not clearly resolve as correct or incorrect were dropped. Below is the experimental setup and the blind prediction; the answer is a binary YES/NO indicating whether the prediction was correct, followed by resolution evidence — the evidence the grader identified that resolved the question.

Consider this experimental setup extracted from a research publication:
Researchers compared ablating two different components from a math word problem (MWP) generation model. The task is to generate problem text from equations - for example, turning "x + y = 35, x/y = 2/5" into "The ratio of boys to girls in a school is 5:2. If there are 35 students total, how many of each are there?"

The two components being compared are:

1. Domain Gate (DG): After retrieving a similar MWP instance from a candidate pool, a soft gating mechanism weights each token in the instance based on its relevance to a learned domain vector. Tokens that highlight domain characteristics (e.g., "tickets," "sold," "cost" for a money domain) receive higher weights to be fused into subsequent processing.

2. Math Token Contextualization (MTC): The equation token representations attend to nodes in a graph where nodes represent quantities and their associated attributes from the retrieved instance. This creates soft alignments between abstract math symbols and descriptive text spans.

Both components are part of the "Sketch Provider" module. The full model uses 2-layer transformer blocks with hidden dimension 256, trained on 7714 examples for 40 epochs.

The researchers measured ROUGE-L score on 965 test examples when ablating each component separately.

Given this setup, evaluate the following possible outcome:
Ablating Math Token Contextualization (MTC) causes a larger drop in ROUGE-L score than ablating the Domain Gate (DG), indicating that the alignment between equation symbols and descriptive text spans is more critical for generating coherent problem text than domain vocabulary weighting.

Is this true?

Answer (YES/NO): NO